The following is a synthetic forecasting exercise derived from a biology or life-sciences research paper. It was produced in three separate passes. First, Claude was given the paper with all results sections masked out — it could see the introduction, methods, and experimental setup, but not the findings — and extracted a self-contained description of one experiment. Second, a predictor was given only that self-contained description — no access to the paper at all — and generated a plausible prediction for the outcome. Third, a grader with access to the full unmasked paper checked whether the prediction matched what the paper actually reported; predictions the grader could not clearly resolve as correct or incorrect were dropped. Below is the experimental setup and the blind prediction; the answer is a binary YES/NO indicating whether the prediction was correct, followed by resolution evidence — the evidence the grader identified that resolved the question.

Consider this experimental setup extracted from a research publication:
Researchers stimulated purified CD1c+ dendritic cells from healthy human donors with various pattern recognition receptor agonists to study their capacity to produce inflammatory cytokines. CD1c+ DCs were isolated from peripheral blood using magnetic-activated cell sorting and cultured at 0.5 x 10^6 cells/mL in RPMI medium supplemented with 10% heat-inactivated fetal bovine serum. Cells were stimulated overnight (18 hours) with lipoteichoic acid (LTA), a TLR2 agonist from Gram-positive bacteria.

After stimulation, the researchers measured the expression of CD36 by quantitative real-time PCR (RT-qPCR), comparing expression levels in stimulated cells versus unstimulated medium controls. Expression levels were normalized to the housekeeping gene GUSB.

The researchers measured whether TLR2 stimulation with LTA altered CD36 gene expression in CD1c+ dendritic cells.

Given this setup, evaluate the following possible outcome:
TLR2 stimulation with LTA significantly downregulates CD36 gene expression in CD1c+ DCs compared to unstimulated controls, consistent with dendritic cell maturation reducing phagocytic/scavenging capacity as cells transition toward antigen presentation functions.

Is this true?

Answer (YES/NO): YES